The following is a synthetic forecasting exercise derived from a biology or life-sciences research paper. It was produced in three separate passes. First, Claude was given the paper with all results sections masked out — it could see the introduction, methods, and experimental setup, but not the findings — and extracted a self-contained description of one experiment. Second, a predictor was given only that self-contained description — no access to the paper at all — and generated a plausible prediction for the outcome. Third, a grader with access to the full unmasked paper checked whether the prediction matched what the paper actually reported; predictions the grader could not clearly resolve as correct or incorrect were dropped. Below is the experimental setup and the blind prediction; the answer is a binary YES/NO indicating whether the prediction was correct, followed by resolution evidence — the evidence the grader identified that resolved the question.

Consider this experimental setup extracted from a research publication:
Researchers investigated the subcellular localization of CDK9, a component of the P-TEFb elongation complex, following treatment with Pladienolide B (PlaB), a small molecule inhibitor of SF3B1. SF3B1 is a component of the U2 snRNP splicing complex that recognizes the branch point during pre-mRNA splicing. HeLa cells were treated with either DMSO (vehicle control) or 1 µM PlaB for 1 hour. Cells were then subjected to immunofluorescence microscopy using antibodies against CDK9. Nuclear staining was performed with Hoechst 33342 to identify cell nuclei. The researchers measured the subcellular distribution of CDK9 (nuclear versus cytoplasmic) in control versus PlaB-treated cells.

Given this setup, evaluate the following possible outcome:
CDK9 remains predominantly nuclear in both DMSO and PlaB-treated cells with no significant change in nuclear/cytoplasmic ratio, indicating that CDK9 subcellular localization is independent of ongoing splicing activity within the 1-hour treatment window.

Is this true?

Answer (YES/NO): NO